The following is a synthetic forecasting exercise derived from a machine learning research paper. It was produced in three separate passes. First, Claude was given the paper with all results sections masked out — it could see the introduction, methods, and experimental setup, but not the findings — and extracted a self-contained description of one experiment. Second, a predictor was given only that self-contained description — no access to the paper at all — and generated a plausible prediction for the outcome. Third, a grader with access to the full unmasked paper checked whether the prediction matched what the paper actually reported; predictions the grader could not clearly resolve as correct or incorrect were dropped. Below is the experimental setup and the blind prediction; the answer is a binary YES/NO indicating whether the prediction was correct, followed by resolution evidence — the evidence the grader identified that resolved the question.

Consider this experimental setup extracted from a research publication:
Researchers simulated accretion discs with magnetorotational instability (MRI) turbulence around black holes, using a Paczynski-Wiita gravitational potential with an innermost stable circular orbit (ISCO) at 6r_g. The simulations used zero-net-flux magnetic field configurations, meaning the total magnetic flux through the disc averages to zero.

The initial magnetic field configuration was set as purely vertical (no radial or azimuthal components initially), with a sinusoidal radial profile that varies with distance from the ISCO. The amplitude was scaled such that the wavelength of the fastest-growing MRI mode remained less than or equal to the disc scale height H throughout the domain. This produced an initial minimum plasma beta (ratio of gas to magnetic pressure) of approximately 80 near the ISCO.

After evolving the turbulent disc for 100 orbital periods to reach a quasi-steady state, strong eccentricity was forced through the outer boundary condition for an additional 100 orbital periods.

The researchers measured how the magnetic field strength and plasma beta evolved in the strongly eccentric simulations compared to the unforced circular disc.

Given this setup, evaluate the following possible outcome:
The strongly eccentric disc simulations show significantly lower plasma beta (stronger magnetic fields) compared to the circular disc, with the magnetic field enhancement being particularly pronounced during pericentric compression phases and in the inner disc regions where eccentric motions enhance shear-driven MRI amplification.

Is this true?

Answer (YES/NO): NO